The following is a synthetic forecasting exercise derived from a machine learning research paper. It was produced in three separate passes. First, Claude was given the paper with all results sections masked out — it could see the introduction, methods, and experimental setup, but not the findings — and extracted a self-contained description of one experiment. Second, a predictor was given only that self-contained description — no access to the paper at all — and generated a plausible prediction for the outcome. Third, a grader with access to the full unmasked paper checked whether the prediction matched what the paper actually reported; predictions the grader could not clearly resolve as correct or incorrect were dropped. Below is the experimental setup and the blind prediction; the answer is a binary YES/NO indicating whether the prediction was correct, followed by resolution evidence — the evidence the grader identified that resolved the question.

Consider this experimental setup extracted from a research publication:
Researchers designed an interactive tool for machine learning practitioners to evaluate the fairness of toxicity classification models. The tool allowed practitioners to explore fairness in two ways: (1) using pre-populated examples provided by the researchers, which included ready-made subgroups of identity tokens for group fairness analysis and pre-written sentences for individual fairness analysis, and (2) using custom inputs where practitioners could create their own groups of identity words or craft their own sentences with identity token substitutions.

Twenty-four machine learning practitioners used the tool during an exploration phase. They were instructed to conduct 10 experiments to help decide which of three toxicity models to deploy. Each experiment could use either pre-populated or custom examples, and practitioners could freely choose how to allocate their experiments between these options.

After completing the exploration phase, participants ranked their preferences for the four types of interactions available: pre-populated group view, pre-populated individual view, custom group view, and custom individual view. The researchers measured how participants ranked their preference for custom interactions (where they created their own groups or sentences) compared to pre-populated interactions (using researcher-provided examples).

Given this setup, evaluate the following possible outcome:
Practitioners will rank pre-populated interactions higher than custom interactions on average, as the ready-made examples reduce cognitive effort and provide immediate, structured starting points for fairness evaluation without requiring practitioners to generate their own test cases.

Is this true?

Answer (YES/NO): YES